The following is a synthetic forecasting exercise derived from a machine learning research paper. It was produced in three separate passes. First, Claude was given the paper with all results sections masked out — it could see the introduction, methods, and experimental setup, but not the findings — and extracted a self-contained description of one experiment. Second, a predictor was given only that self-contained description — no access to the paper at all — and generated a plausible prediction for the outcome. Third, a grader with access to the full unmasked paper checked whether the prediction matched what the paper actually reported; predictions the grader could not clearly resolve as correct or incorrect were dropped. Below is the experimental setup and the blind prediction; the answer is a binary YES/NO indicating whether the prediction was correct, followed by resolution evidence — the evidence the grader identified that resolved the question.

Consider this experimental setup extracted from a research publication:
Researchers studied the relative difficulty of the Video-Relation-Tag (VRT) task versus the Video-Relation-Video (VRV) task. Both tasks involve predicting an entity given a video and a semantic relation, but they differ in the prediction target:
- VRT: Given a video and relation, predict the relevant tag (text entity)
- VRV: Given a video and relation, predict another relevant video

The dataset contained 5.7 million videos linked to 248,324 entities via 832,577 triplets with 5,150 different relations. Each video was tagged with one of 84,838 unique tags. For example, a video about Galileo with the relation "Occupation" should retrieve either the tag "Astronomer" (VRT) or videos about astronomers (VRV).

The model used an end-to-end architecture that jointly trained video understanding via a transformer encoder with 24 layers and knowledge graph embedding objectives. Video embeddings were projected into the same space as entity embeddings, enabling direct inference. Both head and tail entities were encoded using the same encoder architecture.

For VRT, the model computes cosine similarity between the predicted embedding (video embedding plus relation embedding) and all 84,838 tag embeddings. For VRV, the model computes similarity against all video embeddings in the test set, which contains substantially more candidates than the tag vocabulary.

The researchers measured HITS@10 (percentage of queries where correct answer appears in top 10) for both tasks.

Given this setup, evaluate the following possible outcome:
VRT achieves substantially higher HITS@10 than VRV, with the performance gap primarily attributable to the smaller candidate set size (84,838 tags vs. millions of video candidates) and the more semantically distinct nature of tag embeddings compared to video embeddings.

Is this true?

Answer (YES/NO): YES